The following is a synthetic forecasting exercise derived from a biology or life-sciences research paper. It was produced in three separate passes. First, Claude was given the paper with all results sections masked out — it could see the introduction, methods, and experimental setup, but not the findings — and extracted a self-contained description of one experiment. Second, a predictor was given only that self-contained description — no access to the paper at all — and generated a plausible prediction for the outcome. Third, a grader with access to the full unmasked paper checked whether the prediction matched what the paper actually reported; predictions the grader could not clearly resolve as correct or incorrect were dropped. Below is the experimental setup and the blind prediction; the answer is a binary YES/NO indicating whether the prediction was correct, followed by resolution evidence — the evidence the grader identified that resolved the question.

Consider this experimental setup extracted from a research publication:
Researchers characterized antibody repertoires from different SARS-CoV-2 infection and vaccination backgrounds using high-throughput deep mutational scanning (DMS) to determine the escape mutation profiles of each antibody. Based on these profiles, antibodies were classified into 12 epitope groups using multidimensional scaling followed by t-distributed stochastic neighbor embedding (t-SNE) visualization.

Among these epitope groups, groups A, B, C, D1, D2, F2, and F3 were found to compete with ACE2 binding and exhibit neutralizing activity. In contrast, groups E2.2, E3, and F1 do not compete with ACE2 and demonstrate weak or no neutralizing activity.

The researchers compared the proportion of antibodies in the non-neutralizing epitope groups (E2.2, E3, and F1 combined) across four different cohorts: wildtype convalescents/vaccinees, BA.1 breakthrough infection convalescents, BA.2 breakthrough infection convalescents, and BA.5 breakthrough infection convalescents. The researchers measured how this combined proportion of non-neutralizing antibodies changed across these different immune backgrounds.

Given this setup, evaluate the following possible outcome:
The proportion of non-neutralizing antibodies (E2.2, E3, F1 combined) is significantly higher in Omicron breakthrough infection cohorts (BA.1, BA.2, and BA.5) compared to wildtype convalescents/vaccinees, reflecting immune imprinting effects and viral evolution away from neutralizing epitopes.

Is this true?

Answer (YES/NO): YES